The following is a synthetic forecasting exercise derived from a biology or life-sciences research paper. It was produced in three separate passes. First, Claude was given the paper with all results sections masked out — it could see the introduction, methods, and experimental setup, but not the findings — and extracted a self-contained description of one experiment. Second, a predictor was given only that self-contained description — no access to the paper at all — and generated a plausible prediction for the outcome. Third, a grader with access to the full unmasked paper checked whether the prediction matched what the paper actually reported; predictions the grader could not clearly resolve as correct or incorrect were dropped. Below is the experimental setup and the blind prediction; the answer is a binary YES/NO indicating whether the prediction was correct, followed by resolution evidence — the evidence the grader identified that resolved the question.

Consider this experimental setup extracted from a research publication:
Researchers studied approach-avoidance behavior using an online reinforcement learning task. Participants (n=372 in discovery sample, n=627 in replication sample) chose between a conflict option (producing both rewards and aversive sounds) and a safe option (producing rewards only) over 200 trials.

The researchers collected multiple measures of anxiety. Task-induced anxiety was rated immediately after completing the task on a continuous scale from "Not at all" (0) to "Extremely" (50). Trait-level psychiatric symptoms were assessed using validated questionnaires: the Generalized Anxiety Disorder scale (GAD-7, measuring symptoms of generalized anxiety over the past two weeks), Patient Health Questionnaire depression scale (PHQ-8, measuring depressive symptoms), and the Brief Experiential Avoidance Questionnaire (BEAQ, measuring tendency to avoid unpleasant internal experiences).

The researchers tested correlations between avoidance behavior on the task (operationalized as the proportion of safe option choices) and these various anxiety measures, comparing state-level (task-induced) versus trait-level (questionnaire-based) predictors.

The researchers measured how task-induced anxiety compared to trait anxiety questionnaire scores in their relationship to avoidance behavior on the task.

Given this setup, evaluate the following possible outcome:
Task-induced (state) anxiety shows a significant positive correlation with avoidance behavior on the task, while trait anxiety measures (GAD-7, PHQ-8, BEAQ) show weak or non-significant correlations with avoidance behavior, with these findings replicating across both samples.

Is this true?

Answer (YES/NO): NO